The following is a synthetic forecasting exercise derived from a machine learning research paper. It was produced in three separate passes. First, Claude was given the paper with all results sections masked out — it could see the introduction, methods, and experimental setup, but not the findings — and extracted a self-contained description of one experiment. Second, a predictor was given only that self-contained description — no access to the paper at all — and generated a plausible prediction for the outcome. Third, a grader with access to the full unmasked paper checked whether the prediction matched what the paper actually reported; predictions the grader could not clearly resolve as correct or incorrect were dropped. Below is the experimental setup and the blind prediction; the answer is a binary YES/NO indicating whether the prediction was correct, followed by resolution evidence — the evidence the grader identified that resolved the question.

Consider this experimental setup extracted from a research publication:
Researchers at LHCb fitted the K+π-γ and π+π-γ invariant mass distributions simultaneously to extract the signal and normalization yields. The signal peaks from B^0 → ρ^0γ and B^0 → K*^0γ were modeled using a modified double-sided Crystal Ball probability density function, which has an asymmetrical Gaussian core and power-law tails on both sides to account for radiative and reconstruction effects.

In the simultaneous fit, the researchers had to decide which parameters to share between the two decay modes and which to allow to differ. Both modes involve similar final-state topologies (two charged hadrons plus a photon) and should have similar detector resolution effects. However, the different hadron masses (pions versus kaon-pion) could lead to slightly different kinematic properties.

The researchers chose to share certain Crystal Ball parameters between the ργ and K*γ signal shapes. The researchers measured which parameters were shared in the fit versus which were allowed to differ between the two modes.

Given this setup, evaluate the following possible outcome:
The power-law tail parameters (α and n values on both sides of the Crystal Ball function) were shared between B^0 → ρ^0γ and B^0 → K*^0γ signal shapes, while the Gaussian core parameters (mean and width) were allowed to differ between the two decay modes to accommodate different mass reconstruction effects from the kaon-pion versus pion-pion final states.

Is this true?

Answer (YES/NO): NO